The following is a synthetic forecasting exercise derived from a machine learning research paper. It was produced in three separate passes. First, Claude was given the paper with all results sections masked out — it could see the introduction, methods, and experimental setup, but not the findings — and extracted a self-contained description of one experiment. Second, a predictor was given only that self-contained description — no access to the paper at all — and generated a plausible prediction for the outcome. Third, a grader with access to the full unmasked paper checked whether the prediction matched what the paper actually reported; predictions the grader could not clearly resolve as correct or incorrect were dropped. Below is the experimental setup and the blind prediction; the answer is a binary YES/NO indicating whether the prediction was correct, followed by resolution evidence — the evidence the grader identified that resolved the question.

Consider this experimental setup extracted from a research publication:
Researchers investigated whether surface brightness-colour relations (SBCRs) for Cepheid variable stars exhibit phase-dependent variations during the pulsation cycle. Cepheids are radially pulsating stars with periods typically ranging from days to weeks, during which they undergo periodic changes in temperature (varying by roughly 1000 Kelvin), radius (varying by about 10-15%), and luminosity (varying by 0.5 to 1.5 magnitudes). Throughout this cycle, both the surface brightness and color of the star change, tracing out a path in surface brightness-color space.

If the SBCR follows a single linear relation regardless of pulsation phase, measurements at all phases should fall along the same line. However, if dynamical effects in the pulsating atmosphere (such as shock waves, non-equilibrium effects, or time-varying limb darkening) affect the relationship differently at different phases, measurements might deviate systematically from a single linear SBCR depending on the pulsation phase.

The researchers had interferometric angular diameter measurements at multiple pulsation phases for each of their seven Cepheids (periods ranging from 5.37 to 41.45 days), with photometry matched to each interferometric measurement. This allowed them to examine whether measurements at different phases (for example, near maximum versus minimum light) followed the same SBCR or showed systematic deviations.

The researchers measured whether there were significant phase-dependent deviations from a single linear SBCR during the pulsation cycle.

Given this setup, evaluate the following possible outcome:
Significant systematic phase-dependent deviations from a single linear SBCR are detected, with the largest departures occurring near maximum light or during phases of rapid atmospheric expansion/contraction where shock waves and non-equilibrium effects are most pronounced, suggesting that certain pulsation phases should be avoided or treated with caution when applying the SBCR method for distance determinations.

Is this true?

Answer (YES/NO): NO